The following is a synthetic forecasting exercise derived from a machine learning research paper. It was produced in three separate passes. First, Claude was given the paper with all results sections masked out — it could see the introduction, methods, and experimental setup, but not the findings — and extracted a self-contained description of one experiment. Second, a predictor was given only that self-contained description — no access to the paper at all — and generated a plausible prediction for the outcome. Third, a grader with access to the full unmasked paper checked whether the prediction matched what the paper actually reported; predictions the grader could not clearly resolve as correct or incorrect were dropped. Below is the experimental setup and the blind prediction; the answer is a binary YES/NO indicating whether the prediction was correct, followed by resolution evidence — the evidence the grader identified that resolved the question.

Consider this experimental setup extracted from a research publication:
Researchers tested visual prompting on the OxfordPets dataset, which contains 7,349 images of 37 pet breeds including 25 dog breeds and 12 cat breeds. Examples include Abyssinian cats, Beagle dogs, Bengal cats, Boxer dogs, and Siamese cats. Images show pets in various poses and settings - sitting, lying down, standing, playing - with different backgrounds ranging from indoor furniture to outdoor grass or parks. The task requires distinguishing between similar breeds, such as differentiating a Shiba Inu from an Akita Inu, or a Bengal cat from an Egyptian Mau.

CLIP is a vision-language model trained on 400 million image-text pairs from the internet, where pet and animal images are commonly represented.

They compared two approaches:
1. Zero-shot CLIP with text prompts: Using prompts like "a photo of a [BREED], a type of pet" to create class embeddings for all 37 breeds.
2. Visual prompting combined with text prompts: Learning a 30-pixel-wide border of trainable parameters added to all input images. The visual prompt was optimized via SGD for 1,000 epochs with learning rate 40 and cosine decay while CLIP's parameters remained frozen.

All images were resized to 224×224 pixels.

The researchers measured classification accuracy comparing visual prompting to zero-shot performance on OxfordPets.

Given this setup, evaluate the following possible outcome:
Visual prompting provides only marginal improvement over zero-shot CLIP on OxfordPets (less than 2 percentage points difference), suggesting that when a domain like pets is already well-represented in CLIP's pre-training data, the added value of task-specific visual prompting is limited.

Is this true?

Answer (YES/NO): NO